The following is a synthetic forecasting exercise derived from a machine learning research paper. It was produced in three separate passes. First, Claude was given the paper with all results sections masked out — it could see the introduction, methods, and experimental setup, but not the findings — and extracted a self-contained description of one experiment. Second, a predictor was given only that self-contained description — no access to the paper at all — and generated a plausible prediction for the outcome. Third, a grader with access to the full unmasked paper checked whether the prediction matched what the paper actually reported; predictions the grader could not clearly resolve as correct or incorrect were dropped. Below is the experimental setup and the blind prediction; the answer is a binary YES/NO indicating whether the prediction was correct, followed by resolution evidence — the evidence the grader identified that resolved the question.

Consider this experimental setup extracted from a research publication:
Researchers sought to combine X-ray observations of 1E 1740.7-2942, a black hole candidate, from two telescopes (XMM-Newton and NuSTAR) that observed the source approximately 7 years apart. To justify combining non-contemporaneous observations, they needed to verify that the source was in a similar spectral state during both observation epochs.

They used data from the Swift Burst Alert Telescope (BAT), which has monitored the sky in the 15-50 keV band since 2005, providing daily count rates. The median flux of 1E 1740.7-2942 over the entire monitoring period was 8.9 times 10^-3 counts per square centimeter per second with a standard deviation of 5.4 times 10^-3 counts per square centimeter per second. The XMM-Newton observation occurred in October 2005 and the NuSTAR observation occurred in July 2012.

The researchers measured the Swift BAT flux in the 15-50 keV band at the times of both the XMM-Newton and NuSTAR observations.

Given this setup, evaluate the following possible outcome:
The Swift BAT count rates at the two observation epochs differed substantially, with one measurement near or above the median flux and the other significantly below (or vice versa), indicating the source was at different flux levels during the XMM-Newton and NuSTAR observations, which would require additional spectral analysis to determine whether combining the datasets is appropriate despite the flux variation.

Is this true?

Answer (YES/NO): NO